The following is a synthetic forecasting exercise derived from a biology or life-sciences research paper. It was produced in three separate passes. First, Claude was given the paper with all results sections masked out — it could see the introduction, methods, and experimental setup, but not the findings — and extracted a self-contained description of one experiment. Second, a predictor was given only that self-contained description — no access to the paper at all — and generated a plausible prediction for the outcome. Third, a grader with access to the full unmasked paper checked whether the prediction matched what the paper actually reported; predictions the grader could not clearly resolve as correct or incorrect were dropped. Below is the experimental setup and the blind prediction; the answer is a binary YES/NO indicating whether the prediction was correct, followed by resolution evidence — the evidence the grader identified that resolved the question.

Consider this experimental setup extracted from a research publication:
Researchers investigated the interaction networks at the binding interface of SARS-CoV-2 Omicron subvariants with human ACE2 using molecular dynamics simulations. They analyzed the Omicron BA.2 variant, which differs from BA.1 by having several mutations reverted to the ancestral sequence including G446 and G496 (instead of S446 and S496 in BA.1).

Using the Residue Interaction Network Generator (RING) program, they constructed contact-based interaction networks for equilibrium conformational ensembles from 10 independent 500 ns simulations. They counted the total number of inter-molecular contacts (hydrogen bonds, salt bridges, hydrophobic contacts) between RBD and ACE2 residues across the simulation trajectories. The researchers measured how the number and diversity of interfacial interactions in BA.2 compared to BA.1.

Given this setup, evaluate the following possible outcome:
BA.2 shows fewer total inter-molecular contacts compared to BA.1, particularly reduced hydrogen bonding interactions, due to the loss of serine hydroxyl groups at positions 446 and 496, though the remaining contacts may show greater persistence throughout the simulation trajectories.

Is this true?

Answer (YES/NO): NO